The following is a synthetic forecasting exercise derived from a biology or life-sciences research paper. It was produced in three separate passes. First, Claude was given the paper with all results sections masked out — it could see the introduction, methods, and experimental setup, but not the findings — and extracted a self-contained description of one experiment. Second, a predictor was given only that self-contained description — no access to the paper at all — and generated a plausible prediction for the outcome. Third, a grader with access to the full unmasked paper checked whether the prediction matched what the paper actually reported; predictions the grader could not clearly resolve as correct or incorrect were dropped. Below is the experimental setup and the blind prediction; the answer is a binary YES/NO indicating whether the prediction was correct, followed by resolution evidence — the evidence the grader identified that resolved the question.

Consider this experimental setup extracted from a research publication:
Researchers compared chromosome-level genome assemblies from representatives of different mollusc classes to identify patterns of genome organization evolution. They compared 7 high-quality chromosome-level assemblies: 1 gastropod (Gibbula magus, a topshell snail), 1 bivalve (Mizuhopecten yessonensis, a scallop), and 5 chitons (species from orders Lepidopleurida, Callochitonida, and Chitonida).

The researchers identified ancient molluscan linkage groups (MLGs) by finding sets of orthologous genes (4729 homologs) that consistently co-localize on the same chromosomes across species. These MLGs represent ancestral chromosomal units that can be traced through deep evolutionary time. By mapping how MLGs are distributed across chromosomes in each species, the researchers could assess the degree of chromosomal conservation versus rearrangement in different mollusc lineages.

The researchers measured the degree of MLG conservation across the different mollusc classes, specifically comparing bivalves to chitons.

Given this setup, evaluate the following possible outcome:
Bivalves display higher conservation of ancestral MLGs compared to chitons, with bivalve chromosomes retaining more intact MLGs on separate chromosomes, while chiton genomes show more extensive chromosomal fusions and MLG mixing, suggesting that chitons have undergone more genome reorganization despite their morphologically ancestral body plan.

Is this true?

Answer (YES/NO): YES